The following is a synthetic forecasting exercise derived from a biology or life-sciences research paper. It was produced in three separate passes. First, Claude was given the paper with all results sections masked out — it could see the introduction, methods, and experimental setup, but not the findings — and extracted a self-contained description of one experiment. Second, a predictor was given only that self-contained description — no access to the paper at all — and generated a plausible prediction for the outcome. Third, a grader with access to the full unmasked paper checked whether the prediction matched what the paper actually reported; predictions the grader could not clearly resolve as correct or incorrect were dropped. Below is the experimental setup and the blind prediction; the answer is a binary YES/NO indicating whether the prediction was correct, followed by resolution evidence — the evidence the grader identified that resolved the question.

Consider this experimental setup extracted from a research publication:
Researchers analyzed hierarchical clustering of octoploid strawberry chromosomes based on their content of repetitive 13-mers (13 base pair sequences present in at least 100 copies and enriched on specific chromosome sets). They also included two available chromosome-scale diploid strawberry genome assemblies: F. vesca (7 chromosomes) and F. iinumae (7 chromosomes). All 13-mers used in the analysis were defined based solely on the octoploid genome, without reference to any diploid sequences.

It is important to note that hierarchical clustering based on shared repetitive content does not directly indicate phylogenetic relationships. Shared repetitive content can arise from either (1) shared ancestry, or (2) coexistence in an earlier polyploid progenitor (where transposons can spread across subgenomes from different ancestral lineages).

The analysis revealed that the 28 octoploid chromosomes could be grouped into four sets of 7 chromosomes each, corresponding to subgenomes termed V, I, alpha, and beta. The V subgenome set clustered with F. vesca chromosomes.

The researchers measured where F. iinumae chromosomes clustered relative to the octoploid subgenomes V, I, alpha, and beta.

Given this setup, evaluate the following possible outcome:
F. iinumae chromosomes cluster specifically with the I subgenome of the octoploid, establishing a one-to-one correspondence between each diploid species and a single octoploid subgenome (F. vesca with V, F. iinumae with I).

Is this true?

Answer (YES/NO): NO